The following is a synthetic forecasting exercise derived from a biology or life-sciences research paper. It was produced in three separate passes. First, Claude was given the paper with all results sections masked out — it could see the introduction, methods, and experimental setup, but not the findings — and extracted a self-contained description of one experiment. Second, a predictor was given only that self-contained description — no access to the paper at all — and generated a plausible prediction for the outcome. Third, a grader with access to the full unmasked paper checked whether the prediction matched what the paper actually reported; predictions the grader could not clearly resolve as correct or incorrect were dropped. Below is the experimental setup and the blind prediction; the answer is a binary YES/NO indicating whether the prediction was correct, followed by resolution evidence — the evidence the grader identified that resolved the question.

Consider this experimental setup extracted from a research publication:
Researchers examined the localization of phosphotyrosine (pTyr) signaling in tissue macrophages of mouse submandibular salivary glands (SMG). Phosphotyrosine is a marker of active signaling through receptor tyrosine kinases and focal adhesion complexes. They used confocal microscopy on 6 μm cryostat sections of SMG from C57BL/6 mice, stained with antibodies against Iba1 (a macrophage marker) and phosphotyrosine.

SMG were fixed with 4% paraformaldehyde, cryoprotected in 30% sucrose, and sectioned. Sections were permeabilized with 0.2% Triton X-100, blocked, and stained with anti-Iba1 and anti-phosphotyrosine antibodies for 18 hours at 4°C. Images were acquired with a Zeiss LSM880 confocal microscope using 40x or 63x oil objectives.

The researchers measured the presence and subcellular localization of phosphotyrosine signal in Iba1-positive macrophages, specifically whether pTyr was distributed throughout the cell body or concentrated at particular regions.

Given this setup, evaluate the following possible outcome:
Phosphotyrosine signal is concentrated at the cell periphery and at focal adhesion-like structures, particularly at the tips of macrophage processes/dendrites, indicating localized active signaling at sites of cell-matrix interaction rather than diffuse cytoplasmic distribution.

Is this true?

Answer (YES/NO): YES